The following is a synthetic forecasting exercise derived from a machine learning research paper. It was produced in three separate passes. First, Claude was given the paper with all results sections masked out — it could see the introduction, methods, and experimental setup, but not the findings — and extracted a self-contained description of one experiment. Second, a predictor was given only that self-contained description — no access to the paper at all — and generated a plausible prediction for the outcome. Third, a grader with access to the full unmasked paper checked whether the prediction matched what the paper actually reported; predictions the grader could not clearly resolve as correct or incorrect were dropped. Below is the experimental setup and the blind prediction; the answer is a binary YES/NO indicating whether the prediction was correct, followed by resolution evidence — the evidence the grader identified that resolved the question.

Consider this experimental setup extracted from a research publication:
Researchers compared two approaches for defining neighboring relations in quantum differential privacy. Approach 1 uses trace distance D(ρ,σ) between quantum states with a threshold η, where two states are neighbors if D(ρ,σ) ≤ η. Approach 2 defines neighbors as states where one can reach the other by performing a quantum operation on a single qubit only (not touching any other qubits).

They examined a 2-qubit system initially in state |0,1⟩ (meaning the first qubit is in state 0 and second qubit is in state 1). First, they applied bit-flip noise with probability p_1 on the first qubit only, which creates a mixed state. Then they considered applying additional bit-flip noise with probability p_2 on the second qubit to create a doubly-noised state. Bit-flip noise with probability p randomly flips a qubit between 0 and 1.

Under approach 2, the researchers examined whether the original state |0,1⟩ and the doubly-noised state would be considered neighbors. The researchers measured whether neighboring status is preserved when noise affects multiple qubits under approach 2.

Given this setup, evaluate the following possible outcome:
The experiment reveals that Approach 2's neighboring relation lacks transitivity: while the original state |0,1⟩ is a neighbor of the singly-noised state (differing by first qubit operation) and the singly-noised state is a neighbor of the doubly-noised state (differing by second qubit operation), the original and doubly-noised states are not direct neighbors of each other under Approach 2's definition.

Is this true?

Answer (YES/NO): NO